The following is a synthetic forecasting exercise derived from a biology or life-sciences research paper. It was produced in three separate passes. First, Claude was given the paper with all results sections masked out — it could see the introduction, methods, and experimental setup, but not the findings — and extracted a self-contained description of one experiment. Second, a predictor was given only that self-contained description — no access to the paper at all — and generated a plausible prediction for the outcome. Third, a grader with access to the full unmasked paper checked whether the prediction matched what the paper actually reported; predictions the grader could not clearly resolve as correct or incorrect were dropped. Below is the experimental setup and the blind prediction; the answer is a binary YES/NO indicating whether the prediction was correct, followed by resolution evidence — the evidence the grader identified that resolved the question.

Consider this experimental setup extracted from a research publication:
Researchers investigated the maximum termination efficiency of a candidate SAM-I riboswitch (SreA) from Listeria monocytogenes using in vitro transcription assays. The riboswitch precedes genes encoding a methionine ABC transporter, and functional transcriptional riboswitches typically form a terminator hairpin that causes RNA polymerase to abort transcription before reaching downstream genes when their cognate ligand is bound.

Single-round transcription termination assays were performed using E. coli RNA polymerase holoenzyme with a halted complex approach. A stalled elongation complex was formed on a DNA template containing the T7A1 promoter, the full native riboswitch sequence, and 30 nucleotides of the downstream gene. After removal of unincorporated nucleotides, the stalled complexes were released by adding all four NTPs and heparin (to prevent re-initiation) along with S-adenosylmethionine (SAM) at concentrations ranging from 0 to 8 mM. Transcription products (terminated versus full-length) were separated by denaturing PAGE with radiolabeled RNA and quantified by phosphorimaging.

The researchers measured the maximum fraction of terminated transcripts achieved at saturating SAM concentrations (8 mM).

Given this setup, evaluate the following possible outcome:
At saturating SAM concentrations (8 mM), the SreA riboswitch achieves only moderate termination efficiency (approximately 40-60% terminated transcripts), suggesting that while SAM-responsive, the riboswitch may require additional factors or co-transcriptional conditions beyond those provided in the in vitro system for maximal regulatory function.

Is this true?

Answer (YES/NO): NO